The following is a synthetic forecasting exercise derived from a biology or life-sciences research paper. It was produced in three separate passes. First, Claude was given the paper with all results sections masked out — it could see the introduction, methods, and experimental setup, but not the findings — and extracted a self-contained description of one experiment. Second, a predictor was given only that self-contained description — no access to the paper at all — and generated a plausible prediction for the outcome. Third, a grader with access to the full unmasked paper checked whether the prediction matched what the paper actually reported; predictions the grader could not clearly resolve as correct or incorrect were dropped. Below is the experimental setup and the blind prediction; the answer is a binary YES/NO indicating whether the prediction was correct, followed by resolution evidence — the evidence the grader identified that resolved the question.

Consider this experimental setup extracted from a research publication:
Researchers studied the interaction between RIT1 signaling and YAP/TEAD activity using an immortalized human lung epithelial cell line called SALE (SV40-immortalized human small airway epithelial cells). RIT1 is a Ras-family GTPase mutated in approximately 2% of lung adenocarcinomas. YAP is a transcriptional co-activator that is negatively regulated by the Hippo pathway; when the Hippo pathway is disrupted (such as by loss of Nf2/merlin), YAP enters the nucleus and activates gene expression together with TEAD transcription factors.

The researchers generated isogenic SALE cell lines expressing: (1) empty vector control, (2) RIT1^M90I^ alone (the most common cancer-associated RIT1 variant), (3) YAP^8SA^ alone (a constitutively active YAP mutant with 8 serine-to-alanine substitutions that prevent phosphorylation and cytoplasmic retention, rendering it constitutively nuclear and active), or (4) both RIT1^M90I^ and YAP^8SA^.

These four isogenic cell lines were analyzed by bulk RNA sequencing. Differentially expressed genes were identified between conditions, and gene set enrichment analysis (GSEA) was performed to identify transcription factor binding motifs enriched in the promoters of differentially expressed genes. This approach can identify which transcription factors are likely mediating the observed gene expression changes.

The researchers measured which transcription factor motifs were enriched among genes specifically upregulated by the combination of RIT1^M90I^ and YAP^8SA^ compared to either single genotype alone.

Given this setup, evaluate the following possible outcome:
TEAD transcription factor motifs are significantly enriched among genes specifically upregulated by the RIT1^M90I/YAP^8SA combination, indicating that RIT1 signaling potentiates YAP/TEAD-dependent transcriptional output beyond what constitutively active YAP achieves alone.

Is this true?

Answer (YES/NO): NO